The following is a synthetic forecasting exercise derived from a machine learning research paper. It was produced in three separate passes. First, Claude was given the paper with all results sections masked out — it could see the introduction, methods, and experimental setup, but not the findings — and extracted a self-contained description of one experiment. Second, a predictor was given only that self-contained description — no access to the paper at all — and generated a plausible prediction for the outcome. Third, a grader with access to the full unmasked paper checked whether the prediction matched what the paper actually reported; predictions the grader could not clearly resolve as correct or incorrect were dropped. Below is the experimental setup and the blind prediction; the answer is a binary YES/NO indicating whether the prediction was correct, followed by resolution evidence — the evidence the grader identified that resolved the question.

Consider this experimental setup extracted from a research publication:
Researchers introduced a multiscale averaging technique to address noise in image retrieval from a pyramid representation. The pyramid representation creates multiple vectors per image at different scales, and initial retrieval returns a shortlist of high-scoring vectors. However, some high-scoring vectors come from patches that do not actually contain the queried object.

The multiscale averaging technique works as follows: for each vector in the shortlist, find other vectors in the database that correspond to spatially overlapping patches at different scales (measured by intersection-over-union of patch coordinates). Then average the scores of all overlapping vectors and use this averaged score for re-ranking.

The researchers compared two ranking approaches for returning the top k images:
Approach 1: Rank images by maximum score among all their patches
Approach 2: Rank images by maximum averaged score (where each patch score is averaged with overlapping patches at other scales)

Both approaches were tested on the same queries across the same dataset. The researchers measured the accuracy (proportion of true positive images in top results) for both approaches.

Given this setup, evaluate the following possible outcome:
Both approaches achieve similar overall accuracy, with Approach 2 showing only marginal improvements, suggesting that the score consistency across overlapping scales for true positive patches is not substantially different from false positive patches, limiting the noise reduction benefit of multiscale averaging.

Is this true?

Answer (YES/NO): NO